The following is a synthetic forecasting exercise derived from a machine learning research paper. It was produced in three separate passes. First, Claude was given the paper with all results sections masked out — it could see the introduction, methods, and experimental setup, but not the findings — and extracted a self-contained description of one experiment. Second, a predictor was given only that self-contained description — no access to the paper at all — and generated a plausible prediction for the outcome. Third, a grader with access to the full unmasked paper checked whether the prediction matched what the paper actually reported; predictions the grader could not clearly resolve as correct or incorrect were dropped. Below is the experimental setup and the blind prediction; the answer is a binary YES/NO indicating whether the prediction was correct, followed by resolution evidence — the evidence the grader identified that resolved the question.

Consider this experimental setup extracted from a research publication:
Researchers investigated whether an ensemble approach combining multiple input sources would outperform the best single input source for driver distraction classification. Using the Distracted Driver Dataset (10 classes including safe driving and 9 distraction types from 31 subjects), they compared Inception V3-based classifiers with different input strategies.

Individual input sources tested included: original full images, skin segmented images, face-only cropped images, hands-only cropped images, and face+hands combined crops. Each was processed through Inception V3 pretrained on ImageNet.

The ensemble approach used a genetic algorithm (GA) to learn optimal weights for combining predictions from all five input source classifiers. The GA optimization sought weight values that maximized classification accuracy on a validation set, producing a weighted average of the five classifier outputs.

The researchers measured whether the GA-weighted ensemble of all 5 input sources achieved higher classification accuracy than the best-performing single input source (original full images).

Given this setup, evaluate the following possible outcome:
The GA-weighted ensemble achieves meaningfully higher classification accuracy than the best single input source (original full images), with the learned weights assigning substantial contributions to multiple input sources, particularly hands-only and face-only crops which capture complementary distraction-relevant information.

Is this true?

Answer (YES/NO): NO